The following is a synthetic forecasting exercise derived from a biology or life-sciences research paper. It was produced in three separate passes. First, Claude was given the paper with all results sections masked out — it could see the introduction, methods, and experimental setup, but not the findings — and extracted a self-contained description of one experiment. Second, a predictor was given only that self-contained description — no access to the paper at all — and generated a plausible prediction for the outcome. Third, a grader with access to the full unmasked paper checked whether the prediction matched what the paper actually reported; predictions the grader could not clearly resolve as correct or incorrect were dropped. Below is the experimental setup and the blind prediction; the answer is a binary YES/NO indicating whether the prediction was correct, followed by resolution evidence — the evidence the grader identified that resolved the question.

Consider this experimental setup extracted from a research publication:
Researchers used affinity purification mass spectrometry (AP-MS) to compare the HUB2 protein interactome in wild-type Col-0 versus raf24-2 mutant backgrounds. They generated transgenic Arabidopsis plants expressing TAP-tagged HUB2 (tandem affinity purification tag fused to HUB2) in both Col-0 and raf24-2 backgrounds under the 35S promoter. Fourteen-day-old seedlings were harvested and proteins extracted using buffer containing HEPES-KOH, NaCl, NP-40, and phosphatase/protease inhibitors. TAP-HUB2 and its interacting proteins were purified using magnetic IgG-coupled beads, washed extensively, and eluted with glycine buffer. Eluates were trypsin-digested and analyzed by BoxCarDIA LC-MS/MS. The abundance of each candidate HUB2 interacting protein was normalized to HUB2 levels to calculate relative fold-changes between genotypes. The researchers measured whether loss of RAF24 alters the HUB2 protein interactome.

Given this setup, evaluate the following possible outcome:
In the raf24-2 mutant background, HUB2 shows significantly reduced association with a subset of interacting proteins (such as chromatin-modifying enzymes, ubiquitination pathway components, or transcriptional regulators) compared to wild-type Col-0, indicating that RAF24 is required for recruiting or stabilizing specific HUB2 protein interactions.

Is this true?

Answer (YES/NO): NO